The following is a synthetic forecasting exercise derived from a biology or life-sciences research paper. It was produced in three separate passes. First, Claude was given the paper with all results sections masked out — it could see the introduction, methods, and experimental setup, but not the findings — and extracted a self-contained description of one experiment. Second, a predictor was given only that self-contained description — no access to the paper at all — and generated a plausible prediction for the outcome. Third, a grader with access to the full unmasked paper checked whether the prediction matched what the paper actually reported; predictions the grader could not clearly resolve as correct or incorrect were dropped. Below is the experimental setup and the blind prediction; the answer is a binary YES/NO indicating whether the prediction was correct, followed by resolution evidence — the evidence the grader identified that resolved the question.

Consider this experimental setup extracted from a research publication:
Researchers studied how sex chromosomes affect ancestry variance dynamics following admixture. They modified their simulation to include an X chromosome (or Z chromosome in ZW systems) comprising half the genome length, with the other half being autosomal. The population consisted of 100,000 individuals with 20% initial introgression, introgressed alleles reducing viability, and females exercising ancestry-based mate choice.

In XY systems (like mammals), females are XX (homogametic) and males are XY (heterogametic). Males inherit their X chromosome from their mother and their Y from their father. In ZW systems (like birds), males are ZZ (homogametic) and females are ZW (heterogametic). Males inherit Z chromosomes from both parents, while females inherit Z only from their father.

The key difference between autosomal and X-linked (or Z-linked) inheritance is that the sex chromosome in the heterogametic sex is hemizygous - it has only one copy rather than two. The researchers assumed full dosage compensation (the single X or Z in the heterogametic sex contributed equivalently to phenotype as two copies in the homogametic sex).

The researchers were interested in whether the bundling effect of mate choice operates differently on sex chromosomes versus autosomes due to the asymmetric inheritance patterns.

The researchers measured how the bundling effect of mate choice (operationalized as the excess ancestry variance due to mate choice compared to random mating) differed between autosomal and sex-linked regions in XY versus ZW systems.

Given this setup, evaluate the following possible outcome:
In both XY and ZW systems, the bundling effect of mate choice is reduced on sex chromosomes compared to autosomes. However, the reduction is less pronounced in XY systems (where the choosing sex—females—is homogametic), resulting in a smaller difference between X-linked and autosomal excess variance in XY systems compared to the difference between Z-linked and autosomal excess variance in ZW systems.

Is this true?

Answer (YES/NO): NO